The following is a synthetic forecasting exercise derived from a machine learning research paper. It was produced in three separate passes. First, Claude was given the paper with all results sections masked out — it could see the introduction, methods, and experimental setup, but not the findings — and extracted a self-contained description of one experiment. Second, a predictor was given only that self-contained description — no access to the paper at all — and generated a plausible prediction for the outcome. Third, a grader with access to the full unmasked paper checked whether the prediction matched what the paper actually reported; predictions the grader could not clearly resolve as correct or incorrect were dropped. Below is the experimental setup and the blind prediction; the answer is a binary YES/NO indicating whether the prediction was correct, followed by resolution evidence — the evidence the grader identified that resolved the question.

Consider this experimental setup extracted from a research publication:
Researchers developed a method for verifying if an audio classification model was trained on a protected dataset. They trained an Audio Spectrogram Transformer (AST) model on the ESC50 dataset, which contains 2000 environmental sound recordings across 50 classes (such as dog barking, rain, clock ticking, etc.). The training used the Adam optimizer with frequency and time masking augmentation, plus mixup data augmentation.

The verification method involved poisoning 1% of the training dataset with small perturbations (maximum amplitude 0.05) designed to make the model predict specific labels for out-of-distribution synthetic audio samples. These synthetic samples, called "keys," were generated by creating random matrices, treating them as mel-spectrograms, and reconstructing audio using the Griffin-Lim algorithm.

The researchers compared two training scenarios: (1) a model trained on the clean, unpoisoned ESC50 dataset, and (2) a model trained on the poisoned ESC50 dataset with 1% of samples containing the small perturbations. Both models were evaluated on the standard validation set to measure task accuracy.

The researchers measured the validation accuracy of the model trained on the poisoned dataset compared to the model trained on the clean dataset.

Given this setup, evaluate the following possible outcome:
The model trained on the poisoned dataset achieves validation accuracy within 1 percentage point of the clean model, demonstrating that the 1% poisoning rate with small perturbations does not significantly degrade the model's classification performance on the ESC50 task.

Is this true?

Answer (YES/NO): YES